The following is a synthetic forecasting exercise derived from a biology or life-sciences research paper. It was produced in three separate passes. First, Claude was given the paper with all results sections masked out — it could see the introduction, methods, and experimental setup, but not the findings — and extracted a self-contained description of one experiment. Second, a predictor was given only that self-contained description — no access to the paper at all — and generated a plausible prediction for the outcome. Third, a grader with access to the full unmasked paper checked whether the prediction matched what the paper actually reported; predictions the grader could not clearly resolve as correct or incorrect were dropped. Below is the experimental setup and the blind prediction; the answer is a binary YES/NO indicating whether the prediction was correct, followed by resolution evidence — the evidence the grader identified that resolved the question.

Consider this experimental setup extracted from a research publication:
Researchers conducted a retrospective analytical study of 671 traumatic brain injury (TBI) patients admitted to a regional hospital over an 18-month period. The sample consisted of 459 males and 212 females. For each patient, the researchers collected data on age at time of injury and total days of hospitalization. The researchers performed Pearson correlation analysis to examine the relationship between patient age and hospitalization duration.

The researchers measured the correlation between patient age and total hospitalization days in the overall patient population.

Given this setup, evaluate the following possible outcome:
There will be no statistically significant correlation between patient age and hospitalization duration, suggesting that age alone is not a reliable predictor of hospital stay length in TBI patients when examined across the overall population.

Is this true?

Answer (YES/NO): NO